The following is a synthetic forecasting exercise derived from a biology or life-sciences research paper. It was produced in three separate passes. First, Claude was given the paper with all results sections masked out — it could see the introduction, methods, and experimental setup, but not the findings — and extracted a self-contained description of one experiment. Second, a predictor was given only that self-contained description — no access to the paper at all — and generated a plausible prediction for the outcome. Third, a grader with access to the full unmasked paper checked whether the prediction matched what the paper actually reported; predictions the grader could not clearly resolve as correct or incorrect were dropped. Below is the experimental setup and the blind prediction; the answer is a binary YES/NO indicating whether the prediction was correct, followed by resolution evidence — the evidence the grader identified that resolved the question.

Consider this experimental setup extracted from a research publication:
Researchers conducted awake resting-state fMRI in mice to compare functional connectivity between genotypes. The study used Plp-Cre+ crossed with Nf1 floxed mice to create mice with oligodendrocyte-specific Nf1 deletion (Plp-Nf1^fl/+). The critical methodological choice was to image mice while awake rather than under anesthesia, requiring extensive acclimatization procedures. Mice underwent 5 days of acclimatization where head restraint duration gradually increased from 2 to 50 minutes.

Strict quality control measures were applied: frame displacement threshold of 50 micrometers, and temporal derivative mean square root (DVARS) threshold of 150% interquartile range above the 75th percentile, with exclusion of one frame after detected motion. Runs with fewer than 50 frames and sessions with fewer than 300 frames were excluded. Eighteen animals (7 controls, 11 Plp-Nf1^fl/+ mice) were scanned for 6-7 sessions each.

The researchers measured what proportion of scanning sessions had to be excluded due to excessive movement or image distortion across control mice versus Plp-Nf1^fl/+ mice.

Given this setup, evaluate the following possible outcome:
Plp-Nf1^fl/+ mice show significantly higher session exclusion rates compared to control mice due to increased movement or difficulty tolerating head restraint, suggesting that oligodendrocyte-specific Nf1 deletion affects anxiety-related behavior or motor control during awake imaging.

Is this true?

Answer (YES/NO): NO